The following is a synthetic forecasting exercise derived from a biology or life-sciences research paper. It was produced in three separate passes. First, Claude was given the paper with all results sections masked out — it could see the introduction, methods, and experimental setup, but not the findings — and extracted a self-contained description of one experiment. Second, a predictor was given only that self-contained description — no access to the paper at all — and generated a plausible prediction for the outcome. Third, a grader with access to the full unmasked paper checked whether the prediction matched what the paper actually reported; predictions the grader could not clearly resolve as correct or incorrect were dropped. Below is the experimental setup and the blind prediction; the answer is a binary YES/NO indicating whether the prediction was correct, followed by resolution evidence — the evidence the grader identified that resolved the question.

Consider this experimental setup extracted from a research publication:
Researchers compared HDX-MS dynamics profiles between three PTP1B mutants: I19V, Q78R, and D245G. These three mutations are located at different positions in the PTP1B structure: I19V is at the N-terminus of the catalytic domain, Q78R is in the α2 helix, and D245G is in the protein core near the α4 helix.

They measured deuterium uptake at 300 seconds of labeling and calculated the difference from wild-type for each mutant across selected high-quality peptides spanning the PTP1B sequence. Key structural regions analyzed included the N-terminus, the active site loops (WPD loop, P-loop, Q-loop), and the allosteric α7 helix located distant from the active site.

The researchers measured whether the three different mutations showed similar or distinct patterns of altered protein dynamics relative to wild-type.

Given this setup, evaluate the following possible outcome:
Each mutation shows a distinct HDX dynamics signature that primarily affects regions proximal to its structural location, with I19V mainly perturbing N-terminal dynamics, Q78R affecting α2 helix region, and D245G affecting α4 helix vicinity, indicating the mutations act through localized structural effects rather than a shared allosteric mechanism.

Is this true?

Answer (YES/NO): NO